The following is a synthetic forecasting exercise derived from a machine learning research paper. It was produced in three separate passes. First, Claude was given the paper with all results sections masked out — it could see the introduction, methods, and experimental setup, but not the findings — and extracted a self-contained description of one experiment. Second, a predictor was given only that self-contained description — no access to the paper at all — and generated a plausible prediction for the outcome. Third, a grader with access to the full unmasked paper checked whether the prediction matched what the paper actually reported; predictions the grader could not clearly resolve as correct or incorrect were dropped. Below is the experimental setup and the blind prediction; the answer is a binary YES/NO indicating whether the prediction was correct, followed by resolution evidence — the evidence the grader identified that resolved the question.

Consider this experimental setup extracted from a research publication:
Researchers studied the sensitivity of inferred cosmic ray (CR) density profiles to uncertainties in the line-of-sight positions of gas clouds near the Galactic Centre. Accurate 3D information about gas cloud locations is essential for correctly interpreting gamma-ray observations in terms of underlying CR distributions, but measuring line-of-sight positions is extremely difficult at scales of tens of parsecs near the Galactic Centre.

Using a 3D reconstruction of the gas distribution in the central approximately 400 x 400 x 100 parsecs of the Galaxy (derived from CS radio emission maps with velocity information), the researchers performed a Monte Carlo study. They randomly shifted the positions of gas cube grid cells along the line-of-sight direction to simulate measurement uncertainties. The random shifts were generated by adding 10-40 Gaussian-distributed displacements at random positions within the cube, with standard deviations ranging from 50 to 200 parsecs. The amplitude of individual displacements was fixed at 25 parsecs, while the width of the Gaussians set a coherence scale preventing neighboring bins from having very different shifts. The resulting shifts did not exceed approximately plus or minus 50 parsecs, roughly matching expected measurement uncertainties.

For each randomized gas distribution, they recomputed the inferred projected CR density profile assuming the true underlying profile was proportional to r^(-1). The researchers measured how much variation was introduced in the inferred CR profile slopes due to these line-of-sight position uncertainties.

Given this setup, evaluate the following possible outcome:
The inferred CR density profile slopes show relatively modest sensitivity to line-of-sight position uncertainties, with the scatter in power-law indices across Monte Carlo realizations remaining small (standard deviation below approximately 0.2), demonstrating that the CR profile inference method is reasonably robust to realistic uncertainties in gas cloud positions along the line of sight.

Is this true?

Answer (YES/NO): NO